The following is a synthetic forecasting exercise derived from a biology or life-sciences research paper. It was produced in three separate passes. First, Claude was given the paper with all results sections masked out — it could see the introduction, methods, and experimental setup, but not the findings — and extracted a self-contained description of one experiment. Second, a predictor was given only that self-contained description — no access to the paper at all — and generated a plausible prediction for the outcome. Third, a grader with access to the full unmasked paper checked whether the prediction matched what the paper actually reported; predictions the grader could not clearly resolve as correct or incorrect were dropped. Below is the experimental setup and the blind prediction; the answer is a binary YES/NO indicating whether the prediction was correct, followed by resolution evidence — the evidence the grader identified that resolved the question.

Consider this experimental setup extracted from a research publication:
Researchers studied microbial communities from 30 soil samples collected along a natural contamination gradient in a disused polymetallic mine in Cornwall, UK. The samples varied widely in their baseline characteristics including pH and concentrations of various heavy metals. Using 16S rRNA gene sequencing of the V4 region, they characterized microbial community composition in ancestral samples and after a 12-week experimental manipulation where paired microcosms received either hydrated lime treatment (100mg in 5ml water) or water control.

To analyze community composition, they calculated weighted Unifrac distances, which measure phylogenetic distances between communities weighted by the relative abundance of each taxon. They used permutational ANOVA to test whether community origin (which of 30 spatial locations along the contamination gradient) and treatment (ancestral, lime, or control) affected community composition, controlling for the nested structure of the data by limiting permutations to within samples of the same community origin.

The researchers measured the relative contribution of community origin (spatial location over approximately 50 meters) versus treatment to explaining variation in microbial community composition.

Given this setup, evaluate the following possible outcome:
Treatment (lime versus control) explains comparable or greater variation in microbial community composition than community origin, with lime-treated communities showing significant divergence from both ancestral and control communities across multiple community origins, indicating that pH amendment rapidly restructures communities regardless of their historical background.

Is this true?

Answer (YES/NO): NO